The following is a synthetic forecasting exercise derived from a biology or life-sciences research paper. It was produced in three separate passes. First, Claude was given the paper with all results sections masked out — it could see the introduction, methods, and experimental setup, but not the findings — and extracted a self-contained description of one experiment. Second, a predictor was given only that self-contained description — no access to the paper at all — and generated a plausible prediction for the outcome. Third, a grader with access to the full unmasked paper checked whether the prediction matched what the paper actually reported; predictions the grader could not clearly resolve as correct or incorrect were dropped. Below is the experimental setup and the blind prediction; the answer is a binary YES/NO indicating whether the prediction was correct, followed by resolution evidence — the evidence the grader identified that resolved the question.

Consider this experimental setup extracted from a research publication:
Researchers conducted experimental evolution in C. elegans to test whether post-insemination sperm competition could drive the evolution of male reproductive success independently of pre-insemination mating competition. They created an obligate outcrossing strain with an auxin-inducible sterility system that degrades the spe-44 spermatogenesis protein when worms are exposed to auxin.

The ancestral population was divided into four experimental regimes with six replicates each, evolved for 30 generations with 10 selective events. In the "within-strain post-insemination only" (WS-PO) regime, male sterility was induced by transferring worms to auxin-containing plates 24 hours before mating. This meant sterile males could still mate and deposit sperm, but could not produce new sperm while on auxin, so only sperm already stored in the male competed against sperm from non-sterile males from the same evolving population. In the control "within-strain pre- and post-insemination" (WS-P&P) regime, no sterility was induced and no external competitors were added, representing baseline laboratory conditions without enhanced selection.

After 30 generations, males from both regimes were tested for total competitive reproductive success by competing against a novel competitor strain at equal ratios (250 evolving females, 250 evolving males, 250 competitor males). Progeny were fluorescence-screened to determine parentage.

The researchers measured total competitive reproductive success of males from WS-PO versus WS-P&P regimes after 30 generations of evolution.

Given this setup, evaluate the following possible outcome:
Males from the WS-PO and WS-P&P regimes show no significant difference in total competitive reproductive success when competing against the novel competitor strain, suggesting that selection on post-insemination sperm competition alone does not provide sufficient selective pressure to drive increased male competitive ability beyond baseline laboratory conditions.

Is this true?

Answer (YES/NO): NO